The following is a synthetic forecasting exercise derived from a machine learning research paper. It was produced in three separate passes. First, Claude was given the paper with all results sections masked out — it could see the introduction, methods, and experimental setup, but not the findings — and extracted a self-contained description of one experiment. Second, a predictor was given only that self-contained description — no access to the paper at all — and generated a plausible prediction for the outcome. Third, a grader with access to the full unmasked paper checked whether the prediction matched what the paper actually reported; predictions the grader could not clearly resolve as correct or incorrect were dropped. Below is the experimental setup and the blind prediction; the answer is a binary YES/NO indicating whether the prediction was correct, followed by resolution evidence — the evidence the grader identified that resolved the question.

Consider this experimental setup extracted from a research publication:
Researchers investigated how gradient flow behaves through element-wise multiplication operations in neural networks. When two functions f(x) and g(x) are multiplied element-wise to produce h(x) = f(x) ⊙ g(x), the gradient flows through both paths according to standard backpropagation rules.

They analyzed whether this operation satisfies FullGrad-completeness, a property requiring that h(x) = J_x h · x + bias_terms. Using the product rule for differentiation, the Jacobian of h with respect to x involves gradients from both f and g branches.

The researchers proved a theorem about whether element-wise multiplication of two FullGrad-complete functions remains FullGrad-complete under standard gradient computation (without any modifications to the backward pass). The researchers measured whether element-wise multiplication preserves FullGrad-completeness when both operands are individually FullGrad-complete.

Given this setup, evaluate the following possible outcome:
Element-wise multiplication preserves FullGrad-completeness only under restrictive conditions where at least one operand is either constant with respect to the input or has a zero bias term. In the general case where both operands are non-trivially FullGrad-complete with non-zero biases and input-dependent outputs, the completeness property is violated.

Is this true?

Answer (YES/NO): NO